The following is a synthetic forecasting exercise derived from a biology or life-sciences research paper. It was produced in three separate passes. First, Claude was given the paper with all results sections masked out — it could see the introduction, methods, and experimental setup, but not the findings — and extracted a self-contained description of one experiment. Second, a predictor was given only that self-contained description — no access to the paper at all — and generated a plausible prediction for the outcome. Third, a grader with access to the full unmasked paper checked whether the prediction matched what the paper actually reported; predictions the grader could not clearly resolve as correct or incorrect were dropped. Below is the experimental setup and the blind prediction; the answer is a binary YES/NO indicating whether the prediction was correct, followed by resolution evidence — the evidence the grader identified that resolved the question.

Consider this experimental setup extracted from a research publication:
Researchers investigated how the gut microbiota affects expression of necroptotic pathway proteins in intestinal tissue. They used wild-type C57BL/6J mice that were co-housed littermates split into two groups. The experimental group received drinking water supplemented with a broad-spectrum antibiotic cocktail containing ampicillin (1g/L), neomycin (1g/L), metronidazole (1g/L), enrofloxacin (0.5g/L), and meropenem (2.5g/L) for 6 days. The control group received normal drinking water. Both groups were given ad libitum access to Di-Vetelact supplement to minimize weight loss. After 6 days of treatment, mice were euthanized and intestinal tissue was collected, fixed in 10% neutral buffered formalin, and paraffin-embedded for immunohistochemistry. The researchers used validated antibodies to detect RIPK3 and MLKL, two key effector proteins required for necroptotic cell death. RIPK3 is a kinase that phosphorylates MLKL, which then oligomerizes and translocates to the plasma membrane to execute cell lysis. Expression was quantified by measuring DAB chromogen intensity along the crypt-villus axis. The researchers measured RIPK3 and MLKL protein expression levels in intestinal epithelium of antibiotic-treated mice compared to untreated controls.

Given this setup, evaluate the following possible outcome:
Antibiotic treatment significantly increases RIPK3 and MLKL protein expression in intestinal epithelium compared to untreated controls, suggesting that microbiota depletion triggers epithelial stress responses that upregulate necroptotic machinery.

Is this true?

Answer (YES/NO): NO